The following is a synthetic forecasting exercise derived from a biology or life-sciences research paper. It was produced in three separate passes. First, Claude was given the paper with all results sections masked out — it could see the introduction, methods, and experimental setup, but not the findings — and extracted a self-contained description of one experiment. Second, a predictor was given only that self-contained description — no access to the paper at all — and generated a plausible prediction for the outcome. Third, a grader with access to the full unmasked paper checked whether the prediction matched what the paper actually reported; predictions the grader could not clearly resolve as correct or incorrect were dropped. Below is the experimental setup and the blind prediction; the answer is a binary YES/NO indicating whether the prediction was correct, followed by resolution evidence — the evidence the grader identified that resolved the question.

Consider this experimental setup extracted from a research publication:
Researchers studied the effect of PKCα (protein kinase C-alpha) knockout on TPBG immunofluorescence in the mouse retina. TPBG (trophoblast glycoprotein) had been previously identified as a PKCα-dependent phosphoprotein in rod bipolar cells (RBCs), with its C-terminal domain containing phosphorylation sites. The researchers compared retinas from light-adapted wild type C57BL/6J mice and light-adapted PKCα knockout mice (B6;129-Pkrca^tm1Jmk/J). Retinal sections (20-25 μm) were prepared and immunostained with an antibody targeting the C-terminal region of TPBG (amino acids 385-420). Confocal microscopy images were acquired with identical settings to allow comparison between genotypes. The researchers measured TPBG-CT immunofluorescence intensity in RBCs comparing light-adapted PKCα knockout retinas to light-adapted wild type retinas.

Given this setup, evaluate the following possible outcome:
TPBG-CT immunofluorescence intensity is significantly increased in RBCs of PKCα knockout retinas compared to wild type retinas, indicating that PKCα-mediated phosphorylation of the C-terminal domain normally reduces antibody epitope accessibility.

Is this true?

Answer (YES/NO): NO